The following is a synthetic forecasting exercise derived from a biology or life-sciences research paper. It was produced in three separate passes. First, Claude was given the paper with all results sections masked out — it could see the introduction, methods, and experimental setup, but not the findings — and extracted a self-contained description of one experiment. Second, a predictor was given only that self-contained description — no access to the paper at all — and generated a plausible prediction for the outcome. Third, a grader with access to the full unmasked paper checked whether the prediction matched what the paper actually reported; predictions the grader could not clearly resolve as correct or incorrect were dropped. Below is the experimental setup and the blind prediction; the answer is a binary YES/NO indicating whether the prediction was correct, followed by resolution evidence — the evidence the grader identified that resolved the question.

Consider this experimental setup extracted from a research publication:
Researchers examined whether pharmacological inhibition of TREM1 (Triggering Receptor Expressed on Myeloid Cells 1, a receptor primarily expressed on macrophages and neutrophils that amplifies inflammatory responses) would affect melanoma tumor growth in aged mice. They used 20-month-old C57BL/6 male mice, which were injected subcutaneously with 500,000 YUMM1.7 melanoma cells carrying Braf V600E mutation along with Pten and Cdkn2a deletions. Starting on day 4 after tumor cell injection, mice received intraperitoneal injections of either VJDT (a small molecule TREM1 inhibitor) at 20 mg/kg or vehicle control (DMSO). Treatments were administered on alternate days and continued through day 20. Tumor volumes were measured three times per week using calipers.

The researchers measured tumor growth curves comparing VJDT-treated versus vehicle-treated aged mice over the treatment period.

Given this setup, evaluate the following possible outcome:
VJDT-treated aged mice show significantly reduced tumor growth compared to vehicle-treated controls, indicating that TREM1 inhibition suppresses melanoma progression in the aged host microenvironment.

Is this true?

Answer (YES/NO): NO